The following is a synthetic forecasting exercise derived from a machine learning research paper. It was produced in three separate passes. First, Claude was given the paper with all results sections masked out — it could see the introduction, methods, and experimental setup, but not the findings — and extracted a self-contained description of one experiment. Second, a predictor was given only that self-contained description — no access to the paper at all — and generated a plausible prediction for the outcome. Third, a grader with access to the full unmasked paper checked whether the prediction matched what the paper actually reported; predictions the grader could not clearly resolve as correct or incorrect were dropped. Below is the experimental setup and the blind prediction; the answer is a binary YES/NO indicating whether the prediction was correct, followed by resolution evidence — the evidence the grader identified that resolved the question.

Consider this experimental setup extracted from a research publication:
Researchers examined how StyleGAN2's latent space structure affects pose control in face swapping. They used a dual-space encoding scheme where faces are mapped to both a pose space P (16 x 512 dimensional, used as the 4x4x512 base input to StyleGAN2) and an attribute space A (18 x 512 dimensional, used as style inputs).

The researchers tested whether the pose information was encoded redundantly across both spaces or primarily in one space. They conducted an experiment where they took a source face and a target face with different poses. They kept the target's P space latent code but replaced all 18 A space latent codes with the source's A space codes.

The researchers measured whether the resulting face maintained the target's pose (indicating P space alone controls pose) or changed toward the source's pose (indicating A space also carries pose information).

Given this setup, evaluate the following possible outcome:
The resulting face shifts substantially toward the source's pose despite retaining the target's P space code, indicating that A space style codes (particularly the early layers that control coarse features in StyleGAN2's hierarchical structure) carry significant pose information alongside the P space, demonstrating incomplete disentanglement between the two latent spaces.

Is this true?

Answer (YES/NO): YES